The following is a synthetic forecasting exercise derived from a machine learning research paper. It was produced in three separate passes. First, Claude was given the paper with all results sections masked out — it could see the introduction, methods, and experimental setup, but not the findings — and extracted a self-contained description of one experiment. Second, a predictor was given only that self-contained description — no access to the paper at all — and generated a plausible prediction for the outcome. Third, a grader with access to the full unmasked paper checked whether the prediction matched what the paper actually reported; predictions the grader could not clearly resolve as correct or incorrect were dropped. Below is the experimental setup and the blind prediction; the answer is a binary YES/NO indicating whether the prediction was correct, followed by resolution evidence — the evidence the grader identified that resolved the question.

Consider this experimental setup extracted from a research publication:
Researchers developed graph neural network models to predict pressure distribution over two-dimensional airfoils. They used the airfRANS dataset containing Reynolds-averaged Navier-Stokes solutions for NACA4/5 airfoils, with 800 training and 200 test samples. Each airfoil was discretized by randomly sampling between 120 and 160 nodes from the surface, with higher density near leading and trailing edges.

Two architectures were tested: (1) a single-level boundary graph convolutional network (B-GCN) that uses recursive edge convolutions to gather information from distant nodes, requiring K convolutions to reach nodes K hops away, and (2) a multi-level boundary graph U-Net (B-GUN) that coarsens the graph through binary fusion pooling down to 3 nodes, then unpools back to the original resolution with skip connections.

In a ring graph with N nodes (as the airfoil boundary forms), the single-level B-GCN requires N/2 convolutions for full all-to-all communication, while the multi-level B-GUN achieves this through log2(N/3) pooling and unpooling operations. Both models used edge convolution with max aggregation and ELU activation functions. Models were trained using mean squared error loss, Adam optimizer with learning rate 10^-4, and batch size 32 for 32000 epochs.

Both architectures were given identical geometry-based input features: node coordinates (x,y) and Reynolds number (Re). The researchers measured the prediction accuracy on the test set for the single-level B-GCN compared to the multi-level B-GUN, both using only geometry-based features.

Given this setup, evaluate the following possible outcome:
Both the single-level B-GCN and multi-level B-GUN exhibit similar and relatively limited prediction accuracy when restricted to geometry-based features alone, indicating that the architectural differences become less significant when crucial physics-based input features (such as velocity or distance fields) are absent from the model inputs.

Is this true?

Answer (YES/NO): NO